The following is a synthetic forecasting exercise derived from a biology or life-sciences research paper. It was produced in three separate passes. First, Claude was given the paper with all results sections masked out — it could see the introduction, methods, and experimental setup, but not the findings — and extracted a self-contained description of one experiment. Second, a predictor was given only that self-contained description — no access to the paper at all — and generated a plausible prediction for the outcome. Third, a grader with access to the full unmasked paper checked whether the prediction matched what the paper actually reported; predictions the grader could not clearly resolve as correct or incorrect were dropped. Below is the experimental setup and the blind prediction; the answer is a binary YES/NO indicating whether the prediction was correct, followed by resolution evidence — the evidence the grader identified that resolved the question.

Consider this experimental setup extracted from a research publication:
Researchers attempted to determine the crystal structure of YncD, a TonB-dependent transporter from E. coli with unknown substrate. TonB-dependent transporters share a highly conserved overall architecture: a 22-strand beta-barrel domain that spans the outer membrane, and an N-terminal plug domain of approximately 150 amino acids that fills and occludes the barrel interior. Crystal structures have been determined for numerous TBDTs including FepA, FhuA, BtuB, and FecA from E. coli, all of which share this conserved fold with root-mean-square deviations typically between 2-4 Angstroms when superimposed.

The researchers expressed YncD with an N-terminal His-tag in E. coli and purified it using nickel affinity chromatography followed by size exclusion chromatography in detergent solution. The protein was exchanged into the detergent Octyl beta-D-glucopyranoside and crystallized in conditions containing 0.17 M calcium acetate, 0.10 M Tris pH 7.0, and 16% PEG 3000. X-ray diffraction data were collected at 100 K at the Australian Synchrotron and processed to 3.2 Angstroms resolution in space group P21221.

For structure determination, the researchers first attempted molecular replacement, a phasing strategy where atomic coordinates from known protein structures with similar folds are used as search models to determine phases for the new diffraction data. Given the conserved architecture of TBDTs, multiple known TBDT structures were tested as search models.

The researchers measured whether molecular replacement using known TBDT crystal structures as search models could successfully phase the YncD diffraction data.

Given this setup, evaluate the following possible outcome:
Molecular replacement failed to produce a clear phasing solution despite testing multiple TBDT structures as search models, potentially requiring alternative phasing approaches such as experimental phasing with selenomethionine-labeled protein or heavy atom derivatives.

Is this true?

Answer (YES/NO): YES